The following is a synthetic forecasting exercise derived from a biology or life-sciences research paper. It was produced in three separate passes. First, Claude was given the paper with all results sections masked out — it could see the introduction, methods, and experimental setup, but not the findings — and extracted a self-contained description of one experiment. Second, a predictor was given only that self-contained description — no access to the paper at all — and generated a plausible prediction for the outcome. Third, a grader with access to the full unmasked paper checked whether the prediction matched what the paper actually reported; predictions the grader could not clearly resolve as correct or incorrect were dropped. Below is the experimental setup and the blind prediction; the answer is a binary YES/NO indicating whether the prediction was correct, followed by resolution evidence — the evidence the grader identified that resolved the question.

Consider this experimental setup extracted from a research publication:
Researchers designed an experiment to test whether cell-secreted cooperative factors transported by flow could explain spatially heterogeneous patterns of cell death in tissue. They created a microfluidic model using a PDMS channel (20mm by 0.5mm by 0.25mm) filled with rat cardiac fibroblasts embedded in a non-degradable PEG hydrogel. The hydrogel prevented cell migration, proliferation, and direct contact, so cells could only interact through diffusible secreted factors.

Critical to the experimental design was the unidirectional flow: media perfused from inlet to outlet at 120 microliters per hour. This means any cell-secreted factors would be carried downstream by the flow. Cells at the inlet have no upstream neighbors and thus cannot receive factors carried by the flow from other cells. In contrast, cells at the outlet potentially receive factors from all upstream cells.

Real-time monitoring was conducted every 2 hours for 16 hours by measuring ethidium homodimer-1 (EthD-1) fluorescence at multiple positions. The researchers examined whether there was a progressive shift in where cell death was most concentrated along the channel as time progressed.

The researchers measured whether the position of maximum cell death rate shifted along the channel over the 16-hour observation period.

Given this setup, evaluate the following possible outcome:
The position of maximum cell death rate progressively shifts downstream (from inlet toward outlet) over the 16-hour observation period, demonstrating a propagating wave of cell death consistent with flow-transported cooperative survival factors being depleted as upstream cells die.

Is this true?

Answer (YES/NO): NO